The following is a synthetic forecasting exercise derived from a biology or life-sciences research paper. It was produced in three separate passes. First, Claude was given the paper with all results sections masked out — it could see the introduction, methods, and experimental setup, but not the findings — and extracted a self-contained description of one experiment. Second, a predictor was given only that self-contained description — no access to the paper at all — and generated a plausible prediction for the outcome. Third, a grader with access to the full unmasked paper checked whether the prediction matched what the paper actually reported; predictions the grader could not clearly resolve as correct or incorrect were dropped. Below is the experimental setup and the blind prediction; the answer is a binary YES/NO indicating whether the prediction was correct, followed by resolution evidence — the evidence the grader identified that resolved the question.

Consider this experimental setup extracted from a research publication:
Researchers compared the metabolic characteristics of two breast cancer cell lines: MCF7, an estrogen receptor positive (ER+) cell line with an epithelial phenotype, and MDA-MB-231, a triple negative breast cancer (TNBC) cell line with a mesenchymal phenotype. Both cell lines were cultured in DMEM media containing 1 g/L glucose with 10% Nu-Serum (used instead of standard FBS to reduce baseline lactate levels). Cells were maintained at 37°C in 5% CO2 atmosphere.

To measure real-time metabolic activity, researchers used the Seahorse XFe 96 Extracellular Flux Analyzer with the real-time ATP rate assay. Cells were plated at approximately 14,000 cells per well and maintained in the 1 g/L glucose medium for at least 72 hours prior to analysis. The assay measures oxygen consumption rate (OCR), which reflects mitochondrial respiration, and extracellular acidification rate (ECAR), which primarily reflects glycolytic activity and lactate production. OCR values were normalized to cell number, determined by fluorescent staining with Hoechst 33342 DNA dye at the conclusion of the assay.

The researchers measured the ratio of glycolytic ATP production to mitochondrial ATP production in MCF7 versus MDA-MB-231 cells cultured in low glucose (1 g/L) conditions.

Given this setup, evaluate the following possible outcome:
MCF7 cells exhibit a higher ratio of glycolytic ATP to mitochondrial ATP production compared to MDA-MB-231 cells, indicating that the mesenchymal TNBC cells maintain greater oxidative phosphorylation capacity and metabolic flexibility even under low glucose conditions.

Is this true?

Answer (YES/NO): NO